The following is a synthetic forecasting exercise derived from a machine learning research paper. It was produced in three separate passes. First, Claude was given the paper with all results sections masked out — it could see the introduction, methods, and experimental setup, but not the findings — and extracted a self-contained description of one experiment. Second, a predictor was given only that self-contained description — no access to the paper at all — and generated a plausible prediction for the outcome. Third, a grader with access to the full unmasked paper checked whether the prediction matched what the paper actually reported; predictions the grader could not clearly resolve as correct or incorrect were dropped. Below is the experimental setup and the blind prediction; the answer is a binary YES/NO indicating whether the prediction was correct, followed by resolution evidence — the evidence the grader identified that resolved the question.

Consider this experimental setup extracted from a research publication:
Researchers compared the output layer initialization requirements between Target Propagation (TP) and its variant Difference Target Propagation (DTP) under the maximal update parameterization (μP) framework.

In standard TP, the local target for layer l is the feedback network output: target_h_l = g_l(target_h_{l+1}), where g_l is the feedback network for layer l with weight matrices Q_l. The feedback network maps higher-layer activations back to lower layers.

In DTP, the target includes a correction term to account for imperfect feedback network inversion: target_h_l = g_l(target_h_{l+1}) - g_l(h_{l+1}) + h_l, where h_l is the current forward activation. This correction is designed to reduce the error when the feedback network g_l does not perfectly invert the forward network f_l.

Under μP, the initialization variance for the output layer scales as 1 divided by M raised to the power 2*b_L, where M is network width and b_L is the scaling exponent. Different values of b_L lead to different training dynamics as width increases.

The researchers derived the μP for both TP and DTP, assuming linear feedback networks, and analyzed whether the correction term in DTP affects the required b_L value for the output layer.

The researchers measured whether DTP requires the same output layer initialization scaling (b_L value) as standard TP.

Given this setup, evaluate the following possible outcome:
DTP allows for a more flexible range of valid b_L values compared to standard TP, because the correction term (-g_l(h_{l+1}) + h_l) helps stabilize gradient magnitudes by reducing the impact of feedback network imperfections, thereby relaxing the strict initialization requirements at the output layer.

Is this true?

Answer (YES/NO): NO